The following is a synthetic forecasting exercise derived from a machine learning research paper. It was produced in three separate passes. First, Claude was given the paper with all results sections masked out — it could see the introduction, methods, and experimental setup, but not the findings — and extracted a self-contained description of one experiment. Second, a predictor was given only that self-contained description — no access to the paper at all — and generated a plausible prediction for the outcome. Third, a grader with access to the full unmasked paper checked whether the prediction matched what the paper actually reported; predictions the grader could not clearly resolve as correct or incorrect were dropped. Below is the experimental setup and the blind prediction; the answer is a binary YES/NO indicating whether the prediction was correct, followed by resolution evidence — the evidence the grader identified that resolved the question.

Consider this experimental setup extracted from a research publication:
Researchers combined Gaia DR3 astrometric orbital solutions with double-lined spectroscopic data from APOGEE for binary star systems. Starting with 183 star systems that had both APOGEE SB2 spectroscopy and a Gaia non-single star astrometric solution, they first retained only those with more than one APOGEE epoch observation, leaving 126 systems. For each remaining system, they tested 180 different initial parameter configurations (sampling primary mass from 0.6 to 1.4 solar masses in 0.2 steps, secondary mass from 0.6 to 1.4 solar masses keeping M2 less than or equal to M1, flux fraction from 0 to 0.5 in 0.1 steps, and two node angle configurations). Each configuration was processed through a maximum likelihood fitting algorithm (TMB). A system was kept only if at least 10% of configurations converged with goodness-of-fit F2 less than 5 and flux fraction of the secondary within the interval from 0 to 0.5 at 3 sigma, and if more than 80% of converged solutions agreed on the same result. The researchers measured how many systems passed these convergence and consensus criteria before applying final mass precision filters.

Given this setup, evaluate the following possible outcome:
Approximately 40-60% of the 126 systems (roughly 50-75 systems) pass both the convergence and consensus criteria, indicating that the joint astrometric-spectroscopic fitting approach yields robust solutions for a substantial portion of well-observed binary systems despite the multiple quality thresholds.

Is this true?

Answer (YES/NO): NO